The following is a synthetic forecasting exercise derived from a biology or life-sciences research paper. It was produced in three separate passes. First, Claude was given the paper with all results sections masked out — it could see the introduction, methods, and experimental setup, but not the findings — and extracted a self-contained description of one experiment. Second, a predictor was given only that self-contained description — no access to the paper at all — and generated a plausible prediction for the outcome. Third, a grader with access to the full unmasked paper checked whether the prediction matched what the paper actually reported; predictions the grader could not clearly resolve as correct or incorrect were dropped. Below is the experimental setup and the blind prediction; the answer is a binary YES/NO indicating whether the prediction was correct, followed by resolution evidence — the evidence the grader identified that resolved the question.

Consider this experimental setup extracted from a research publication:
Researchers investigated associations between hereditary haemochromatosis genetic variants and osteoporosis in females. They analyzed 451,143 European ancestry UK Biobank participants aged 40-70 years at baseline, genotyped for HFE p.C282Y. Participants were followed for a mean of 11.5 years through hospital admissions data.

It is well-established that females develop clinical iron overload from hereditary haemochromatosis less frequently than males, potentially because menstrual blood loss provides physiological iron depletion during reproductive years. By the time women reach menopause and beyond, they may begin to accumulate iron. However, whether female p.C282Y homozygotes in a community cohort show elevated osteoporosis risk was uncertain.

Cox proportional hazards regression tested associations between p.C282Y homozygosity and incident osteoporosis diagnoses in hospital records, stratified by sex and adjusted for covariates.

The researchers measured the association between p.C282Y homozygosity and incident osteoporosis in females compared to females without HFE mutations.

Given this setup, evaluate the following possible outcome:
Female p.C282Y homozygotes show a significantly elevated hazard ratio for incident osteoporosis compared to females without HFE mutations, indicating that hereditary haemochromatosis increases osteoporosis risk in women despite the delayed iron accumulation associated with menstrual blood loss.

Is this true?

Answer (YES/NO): NO